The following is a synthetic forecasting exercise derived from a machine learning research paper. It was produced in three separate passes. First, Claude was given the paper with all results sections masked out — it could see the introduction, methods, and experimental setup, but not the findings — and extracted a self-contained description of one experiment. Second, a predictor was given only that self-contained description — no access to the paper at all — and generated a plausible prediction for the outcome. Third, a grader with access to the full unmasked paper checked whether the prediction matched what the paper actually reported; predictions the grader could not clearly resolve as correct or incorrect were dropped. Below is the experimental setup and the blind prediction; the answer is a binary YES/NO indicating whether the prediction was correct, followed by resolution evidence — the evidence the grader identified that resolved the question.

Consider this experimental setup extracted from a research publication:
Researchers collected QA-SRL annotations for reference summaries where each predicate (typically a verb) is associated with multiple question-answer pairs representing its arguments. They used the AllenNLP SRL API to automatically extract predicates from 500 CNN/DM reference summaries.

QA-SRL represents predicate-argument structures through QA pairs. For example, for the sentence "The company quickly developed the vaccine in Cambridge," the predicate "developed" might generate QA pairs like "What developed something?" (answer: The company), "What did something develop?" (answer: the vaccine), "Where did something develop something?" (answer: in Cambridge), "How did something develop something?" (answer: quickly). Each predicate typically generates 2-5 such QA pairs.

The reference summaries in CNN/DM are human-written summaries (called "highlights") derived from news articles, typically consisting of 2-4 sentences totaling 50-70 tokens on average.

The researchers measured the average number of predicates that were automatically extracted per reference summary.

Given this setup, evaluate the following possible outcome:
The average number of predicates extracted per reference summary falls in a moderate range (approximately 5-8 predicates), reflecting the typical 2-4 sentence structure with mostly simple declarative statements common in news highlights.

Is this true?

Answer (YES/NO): YES